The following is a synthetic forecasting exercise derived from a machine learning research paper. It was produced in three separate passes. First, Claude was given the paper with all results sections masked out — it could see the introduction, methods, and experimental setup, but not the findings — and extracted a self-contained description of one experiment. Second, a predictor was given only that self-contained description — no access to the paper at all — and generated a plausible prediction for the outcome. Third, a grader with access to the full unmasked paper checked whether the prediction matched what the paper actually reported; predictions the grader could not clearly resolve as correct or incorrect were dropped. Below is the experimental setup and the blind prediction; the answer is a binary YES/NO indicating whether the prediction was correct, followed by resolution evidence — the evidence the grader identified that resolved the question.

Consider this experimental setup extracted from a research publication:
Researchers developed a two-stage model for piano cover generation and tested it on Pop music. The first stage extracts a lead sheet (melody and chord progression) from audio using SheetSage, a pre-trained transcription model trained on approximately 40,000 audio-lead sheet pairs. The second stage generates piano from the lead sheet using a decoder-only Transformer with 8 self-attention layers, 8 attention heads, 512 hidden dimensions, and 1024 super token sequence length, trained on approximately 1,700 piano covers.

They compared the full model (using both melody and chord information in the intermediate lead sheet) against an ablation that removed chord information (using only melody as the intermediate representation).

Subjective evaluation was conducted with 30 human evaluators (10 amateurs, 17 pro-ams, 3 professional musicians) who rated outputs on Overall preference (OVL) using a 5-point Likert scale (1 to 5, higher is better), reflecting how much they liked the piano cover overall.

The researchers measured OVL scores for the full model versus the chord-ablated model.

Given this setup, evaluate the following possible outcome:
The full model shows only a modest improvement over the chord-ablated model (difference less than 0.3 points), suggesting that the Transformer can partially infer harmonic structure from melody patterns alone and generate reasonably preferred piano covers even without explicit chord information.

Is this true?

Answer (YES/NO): NO